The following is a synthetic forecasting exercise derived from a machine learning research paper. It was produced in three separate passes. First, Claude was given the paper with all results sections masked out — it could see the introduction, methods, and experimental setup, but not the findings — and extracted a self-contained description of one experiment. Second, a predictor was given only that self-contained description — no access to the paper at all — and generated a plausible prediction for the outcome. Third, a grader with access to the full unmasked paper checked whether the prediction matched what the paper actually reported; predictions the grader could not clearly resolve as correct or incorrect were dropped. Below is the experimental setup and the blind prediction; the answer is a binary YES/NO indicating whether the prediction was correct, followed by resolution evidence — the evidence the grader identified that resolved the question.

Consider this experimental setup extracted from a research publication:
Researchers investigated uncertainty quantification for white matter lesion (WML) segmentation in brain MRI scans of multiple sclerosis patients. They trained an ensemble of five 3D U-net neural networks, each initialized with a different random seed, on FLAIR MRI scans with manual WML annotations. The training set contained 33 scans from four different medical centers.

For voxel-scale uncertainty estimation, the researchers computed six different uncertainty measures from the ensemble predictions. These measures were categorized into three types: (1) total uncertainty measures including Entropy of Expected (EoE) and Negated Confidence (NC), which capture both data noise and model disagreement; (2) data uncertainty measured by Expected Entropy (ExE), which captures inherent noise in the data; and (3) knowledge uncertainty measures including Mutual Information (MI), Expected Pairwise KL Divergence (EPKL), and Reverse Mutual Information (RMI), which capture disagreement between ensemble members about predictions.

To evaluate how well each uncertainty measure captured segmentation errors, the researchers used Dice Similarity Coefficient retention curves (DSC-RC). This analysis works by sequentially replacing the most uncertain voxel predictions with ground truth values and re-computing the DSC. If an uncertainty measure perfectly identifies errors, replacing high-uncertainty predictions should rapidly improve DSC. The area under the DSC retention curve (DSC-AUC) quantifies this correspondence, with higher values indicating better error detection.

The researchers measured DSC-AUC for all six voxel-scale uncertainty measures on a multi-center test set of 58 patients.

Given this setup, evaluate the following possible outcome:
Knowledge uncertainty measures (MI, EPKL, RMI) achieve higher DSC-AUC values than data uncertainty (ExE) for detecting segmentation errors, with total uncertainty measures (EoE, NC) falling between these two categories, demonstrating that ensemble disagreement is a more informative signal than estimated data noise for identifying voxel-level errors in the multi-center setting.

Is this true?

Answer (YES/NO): NO